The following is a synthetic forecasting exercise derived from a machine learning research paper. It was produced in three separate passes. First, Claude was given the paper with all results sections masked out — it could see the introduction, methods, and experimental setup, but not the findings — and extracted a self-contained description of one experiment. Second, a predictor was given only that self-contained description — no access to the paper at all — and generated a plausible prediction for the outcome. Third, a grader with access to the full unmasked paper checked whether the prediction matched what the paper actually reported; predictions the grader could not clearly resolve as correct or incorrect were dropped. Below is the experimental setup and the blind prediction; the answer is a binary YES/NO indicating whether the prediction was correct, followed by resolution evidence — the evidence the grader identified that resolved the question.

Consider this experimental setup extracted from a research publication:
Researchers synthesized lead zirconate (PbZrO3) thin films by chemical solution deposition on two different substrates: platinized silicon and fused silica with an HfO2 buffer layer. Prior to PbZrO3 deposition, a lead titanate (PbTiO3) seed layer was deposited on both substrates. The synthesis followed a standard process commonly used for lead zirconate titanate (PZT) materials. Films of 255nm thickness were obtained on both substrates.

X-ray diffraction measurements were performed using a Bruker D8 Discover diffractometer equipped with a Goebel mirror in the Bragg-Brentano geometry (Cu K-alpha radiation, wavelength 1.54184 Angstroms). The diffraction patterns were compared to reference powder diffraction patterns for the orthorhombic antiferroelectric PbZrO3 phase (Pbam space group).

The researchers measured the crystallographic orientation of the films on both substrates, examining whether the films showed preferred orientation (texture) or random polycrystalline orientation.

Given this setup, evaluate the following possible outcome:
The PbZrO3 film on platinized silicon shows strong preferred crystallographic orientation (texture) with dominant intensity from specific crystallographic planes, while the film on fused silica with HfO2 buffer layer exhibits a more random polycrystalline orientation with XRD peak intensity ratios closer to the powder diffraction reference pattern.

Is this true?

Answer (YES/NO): NO